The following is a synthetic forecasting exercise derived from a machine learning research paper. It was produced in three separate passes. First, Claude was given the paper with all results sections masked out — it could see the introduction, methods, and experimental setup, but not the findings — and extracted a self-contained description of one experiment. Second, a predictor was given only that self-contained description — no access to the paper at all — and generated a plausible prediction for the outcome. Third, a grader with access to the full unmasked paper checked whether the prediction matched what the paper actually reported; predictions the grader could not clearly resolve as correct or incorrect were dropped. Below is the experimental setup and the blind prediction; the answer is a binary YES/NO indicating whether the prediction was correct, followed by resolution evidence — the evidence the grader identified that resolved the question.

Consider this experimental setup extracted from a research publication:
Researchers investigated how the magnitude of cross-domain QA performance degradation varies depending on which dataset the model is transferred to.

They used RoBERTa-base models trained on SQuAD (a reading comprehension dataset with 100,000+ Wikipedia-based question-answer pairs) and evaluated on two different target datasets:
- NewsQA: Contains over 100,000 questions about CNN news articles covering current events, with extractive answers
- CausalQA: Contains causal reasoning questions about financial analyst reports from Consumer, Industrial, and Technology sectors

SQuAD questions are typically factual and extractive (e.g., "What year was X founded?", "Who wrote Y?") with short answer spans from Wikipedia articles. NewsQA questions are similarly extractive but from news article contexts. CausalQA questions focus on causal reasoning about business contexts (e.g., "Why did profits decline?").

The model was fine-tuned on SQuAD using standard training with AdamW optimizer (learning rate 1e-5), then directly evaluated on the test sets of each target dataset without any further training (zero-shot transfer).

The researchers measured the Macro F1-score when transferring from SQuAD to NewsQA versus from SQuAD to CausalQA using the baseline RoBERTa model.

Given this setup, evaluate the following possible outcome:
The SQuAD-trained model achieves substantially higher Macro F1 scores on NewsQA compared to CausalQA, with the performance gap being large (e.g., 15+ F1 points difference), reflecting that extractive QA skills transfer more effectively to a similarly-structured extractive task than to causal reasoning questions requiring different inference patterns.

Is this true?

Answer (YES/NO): NO